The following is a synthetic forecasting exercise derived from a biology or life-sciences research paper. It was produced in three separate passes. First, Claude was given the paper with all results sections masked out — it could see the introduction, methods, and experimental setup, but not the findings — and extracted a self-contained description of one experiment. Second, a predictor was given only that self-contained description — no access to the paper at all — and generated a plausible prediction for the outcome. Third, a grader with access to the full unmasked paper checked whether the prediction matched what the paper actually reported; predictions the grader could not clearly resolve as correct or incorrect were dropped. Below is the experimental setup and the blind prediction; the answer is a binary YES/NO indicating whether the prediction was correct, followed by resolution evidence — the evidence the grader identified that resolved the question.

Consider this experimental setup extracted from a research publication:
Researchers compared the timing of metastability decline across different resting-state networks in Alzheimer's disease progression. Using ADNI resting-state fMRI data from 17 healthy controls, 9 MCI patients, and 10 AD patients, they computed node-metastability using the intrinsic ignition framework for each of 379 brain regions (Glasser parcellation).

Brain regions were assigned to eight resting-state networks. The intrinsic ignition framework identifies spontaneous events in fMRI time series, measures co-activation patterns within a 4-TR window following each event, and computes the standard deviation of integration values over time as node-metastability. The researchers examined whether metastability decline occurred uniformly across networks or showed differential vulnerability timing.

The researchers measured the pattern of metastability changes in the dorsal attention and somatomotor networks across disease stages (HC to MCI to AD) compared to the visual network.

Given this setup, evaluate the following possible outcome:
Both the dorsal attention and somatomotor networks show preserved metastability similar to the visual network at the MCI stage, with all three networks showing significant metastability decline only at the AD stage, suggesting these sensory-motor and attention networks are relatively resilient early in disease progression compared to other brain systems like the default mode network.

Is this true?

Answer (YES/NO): NO